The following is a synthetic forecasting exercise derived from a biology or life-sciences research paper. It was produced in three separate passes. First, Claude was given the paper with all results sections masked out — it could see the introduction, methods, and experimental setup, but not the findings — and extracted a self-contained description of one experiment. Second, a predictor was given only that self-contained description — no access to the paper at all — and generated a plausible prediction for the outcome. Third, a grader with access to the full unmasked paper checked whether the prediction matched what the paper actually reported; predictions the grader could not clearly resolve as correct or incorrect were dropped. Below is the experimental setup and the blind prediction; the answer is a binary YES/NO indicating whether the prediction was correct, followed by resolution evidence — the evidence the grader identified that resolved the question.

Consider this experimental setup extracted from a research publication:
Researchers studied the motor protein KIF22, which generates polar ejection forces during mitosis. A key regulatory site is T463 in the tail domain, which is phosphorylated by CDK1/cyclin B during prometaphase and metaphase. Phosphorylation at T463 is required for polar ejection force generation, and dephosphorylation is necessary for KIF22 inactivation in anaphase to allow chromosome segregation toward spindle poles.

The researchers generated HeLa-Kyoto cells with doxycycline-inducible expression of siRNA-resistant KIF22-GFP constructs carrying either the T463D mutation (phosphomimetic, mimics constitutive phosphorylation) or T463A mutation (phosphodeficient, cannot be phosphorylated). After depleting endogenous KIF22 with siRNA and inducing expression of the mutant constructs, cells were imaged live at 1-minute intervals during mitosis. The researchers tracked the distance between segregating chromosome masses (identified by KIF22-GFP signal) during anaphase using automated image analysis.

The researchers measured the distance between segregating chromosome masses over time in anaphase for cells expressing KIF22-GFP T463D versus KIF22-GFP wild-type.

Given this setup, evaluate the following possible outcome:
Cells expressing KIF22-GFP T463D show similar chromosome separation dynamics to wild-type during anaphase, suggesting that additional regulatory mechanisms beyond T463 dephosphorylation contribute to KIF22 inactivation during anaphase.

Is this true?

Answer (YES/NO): NO